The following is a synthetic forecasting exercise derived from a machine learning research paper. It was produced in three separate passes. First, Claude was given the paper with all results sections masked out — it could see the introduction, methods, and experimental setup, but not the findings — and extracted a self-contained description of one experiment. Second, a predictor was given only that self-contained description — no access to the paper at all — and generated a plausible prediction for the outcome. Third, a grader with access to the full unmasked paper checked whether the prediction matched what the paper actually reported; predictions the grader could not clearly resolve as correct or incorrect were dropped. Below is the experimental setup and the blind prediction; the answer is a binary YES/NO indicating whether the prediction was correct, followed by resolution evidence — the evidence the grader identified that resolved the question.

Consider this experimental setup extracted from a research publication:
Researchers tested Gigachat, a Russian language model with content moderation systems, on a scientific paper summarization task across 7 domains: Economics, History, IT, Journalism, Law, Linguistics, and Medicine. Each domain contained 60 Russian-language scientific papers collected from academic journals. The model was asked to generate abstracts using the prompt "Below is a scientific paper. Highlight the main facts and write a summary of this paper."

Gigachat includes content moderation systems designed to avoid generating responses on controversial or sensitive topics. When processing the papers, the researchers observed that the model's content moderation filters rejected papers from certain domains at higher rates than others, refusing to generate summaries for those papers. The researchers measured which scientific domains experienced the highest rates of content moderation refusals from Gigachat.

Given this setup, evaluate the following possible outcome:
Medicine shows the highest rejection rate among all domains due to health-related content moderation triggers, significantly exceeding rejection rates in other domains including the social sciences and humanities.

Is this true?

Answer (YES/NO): NO